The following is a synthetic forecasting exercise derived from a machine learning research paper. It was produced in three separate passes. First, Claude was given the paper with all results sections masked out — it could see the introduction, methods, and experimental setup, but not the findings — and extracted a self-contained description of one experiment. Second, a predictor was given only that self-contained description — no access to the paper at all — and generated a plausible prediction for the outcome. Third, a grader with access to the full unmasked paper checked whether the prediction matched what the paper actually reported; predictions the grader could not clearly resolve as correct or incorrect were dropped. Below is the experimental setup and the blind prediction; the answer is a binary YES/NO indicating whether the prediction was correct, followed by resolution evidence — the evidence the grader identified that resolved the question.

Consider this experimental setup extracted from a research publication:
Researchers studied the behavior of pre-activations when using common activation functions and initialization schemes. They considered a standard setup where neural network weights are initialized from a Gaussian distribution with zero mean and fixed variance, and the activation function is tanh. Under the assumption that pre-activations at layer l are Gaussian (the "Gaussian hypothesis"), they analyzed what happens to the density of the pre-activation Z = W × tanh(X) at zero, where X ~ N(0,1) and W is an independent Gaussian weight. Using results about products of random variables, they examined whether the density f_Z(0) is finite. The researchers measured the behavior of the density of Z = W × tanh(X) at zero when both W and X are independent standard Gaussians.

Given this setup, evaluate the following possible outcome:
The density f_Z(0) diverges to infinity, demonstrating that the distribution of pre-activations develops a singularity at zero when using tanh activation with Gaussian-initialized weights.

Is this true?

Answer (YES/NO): YES